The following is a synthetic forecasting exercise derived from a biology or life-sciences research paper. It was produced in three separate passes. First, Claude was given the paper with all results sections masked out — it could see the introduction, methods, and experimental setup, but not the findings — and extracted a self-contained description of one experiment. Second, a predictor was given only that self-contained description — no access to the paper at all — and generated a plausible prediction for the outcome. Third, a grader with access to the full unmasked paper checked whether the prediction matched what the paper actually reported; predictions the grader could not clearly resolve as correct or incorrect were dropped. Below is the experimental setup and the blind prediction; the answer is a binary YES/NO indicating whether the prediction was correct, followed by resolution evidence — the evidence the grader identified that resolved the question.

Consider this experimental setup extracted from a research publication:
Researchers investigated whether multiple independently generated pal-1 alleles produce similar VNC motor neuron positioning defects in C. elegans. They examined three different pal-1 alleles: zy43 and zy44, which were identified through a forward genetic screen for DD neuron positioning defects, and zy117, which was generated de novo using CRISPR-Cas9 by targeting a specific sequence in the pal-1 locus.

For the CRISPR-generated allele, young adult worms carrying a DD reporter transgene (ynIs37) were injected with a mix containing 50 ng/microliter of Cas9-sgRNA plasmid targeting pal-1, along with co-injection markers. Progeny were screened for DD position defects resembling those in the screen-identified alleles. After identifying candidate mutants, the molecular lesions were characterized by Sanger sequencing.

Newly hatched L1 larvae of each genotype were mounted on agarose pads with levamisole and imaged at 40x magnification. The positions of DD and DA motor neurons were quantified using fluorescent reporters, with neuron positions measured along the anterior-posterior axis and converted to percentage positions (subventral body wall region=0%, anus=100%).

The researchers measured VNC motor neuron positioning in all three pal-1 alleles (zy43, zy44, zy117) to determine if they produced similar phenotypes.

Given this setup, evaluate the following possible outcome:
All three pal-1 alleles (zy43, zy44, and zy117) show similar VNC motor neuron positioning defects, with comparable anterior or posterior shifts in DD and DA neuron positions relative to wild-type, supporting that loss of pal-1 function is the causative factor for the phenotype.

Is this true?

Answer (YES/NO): YES